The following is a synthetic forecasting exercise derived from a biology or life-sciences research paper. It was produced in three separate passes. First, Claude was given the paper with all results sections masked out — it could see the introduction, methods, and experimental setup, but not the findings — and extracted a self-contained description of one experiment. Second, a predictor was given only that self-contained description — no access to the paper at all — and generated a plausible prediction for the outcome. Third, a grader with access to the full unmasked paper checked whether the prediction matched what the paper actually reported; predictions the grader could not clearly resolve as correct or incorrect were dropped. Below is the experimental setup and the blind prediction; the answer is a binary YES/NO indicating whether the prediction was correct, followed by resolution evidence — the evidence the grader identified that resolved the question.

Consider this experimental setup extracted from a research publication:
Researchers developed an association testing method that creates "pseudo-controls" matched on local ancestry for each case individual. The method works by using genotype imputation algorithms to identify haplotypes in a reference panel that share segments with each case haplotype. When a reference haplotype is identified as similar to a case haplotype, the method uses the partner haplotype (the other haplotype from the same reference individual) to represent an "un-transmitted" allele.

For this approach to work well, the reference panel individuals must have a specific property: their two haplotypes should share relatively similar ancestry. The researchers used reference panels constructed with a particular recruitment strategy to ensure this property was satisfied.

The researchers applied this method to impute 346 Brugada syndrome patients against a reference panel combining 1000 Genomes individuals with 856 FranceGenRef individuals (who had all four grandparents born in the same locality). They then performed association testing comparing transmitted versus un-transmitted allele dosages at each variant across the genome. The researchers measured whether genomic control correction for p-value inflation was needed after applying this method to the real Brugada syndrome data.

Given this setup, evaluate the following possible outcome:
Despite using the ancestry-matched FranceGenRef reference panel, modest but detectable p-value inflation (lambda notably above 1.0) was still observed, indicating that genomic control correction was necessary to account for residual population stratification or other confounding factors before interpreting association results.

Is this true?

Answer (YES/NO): YES